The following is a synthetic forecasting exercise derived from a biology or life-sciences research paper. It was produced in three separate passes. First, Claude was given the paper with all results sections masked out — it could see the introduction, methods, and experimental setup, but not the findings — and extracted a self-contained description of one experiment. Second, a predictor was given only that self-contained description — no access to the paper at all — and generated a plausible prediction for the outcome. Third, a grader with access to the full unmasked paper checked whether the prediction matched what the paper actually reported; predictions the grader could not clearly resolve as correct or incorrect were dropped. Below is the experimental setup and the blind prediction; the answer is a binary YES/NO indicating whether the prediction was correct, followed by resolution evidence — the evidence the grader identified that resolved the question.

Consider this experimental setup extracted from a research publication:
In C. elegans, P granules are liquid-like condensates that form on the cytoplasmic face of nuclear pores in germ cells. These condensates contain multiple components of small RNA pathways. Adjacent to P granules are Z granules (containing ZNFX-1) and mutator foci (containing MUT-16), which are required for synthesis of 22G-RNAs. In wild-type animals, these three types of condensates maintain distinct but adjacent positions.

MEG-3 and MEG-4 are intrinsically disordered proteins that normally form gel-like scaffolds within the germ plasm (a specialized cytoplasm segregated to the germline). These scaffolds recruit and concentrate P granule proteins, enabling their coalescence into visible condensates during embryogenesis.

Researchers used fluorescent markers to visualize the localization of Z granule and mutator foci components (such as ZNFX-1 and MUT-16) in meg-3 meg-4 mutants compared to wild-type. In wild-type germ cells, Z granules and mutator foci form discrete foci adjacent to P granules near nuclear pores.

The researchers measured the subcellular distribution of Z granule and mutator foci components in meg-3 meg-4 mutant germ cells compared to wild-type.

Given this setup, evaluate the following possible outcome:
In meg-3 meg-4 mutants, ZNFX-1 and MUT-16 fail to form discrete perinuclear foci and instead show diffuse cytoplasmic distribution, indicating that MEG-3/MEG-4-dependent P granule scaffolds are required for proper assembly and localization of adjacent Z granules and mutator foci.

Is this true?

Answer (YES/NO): NO